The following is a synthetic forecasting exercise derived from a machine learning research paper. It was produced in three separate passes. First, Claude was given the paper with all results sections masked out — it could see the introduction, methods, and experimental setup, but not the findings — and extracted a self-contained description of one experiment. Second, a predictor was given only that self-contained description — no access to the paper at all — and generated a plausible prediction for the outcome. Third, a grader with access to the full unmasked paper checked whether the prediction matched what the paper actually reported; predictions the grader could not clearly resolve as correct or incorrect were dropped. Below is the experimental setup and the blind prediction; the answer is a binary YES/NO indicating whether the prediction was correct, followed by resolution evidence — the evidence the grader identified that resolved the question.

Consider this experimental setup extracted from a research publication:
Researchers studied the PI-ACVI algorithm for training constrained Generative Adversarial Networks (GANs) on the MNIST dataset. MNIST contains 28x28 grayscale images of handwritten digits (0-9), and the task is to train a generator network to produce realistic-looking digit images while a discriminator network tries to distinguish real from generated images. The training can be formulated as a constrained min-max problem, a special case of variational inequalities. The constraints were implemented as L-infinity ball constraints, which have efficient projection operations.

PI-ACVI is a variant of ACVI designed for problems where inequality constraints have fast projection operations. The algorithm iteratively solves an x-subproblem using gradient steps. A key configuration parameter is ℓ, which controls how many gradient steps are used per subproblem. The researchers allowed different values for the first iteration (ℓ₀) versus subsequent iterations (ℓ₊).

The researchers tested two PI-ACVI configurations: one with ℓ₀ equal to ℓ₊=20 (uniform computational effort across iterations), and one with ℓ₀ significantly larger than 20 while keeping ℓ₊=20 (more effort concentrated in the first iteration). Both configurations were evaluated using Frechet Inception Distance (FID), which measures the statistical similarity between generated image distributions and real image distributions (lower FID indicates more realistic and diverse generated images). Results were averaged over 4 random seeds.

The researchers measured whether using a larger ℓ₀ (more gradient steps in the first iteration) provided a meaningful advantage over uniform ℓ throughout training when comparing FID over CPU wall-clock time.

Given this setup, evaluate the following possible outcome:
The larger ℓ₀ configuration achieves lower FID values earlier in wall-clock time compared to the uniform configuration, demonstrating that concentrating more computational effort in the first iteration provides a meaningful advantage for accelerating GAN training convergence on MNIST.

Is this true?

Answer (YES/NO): YES